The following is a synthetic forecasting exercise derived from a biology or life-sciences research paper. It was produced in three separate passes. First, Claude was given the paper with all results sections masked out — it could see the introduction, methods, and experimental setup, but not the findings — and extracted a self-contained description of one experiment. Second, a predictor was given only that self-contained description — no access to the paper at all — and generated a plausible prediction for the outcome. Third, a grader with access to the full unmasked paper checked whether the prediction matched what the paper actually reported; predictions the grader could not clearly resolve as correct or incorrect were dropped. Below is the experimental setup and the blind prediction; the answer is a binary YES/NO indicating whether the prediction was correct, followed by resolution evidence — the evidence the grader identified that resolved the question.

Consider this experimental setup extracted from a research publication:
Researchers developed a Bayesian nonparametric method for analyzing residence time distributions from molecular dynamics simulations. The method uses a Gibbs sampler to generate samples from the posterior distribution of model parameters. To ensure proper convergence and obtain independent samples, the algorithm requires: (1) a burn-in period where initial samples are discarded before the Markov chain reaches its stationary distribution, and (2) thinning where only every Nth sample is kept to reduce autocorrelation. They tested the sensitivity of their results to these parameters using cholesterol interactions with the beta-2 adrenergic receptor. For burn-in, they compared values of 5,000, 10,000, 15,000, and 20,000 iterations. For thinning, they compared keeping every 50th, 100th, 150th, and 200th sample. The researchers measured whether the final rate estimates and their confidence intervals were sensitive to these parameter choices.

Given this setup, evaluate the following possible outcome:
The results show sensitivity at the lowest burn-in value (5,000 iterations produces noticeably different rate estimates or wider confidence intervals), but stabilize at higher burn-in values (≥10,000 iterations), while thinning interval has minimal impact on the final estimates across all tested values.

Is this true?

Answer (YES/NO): NO